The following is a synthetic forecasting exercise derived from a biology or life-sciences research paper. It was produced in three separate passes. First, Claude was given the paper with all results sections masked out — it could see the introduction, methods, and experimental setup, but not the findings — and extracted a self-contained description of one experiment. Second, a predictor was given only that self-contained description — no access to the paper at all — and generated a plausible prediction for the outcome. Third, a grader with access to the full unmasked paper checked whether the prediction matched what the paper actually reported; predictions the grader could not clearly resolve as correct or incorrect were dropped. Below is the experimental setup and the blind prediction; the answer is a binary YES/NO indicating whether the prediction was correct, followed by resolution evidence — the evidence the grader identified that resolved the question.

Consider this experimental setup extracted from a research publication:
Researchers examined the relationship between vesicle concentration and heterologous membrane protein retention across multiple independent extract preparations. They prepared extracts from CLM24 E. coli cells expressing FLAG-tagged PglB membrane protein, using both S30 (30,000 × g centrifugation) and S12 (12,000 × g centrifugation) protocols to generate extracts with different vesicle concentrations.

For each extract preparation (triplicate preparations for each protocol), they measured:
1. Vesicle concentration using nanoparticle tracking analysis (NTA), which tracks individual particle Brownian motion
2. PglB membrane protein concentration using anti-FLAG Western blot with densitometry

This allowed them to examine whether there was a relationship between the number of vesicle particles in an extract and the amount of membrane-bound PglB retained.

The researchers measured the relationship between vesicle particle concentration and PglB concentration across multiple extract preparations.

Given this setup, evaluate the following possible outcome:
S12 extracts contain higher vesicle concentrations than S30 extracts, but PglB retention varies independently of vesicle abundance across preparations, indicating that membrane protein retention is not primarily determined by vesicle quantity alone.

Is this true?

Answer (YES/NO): NO